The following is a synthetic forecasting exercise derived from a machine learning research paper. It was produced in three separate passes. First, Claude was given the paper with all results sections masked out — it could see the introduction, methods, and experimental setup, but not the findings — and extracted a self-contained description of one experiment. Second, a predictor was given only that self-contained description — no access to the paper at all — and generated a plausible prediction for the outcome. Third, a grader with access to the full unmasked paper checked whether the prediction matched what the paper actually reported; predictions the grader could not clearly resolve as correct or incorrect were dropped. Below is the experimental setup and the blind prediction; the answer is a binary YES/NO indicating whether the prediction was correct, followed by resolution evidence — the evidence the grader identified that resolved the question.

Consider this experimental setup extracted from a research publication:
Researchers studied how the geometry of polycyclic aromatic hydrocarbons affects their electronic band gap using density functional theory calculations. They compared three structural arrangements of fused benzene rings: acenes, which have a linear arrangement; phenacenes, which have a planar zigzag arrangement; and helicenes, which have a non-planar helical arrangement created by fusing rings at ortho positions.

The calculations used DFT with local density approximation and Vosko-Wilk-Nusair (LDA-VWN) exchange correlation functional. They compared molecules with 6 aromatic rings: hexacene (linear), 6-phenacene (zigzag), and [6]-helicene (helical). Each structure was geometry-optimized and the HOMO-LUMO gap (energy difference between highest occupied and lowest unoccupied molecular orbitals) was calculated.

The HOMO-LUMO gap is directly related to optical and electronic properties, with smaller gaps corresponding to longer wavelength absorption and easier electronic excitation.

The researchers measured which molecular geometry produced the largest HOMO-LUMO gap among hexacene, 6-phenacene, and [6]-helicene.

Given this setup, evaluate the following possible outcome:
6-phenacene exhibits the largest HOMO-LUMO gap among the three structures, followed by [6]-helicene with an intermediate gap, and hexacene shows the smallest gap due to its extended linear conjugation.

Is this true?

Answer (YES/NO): YES